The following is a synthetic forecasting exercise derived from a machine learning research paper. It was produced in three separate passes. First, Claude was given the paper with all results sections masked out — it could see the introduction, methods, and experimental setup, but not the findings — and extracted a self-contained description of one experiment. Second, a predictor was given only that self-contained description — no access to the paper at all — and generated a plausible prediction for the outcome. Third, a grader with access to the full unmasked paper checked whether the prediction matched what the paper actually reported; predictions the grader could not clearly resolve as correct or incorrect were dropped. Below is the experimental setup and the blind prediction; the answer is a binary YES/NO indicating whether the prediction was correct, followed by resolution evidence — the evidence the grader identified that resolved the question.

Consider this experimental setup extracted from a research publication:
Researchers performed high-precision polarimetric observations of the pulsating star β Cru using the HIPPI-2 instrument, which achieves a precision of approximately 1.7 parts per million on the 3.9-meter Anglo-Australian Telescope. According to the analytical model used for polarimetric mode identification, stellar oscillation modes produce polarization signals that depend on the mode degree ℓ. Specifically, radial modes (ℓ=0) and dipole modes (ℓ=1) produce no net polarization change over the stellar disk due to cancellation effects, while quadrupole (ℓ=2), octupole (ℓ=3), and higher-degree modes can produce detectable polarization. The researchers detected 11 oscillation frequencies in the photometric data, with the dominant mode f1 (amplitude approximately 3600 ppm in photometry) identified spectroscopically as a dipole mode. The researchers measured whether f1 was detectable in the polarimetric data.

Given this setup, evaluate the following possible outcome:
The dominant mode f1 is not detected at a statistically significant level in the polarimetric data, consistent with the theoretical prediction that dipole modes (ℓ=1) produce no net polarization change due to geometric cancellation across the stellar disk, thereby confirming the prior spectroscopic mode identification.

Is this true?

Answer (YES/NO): YES